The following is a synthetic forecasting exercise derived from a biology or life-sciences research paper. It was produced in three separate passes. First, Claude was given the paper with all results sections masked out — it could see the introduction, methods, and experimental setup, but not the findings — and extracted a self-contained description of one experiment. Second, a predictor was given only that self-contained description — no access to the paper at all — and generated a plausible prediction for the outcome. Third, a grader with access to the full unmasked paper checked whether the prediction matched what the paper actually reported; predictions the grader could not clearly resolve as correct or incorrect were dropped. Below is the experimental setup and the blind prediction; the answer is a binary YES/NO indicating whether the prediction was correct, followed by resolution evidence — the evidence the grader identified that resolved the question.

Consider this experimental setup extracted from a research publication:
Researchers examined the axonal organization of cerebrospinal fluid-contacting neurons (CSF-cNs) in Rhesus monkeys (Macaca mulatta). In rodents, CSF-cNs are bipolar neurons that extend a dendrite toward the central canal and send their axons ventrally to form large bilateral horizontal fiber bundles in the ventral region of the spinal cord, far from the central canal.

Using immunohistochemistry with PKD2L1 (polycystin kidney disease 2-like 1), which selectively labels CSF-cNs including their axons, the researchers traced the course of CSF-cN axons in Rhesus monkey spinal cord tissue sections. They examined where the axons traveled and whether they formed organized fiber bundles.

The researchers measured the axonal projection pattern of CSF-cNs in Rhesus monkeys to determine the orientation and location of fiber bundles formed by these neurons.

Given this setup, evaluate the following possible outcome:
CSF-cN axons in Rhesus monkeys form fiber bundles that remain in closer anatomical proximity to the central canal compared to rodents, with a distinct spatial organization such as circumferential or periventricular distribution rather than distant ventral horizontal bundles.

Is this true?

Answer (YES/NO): YES